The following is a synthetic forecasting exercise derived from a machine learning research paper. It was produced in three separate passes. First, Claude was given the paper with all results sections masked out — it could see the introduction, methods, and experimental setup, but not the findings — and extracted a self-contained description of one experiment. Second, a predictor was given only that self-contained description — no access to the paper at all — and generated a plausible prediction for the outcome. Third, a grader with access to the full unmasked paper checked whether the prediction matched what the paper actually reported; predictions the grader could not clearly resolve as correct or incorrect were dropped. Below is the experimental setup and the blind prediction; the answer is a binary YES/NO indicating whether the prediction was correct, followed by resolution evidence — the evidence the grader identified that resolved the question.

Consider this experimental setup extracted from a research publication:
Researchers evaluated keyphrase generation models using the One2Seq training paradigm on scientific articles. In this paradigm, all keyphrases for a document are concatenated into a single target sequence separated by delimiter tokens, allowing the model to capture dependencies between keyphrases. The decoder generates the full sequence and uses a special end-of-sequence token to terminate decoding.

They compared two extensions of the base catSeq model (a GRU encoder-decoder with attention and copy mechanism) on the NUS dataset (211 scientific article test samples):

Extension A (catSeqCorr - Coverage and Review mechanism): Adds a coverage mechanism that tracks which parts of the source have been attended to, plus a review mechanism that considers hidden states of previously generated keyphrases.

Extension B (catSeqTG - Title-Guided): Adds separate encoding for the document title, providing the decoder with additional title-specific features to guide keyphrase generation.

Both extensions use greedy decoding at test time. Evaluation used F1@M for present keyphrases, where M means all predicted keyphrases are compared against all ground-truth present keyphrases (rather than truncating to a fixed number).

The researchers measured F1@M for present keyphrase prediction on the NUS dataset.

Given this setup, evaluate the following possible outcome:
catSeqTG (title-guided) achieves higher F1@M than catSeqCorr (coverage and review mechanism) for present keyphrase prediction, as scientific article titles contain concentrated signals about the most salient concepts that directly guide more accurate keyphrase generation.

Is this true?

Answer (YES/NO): YES